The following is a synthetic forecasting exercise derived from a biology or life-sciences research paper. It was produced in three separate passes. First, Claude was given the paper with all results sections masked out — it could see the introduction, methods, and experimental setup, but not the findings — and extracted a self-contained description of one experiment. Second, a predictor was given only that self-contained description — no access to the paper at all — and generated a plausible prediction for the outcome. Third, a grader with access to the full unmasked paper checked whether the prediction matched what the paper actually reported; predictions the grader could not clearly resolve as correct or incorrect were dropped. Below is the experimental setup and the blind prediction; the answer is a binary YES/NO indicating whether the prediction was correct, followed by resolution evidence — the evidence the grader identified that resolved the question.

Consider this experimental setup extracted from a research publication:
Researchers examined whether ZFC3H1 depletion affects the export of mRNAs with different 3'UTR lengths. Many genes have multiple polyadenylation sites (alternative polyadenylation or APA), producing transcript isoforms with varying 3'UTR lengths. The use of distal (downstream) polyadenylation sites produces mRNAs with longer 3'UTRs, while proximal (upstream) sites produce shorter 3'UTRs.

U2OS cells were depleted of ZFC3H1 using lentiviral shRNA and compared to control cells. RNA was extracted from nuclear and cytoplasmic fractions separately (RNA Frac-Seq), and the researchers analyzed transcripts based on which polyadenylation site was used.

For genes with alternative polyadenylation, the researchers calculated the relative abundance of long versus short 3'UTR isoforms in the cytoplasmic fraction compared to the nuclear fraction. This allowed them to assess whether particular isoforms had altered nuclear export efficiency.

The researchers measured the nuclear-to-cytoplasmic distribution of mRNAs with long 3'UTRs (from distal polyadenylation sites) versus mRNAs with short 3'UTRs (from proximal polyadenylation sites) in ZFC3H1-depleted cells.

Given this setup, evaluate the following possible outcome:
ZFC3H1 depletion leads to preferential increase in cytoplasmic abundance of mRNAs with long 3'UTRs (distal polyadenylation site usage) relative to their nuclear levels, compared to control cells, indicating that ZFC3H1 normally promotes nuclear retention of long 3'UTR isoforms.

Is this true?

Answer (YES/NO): NO